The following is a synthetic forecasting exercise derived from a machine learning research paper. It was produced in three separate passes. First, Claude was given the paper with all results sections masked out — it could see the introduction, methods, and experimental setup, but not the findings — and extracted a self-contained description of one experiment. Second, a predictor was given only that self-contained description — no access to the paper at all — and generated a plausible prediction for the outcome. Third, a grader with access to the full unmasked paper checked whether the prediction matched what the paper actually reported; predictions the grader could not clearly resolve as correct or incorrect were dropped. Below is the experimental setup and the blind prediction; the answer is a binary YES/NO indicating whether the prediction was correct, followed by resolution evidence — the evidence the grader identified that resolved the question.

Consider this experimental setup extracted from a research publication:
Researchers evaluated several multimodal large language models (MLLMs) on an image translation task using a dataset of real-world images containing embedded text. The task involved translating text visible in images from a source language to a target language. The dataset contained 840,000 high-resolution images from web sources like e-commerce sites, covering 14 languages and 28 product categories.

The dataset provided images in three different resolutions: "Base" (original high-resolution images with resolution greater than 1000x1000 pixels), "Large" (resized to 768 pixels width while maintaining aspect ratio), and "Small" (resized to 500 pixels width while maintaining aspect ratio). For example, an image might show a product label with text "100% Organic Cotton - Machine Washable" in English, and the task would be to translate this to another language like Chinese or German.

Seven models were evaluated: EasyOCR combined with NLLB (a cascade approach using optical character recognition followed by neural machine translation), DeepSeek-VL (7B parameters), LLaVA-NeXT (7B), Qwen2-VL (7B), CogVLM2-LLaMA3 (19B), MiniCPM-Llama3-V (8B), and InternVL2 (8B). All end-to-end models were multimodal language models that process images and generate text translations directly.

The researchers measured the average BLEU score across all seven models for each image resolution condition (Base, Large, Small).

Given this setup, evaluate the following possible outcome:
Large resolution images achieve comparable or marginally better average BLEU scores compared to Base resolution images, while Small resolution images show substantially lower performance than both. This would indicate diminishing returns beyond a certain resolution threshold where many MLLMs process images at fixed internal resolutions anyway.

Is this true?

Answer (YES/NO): NO